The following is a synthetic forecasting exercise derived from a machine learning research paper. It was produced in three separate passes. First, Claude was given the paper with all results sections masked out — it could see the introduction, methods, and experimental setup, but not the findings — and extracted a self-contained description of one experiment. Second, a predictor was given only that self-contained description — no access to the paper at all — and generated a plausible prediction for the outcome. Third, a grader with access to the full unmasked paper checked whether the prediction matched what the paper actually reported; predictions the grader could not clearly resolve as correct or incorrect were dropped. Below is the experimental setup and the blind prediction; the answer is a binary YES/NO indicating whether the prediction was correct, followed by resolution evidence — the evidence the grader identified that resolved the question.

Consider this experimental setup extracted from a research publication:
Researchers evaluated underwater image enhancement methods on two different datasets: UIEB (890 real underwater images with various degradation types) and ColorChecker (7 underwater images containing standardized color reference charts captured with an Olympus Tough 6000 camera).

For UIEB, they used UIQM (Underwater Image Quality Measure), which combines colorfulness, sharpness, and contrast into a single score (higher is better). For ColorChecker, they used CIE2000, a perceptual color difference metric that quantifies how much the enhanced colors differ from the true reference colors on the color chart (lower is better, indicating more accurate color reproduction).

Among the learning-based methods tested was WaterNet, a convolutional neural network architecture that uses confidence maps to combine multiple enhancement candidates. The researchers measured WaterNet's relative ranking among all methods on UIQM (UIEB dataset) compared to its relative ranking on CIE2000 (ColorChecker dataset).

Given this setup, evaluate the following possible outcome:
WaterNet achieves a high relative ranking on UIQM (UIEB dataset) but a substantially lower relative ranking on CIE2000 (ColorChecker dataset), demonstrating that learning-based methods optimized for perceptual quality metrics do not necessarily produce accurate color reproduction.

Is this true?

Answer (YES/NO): NO